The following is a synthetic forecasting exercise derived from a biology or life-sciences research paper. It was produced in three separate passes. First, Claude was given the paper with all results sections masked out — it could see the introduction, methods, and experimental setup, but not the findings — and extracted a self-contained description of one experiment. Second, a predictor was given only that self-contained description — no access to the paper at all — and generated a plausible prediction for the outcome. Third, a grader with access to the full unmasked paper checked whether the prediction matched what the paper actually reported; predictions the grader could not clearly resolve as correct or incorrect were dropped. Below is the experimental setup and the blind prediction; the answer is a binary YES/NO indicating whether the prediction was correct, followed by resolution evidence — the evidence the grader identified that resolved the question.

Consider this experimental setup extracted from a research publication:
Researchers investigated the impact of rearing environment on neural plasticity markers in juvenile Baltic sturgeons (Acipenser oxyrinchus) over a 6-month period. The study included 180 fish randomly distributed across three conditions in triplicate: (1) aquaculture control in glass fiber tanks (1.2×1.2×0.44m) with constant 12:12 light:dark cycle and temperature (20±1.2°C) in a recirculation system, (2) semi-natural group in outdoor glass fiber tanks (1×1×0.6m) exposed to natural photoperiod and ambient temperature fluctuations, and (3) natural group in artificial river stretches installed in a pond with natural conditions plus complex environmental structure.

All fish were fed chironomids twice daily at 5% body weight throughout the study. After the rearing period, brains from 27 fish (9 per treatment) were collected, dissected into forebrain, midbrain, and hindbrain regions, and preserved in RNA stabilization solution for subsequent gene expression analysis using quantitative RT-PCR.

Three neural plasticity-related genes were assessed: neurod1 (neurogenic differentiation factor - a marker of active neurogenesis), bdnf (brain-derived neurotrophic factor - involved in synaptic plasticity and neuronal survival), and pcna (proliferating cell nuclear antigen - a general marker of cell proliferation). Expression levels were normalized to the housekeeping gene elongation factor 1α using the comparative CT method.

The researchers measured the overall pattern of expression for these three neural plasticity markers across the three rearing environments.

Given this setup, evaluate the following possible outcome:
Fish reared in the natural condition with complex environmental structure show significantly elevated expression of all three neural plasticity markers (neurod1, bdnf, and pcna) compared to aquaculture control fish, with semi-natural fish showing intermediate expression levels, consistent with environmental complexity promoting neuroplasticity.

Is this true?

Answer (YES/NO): NO